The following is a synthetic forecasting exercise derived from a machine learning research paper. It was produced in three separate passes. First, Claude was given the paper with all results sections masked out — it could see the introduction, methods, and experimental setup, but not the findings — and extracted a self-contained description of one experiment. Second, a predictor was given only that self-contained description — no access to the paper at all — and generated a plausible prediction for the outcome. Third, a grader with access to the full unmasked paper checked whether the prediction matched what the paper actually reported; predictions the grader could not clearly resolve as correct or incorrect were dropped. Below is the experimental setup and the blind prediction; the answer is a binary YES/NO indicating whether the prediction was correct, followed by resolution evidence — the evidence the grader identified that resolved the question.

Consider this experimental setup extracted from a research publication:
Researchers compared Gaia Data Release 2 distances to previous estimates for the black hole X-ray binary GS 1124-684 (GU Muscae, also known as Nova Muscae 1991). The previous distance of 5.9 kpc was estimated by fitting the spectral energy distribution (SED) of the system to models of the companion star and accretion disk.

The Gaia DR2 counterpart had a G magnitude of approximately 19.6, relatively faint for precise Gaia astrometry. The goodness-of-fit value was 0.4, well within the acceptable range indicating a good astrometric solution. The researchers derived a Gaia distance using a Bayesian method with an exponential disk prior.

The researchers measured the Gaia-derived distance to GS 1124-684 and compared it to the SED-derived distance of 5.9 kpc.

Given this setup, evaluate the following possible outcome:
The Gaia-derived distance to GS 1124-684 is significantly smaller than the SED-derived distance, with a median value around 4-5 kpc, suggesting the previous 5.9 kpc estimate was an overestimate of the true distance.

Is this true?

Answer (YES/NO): NO